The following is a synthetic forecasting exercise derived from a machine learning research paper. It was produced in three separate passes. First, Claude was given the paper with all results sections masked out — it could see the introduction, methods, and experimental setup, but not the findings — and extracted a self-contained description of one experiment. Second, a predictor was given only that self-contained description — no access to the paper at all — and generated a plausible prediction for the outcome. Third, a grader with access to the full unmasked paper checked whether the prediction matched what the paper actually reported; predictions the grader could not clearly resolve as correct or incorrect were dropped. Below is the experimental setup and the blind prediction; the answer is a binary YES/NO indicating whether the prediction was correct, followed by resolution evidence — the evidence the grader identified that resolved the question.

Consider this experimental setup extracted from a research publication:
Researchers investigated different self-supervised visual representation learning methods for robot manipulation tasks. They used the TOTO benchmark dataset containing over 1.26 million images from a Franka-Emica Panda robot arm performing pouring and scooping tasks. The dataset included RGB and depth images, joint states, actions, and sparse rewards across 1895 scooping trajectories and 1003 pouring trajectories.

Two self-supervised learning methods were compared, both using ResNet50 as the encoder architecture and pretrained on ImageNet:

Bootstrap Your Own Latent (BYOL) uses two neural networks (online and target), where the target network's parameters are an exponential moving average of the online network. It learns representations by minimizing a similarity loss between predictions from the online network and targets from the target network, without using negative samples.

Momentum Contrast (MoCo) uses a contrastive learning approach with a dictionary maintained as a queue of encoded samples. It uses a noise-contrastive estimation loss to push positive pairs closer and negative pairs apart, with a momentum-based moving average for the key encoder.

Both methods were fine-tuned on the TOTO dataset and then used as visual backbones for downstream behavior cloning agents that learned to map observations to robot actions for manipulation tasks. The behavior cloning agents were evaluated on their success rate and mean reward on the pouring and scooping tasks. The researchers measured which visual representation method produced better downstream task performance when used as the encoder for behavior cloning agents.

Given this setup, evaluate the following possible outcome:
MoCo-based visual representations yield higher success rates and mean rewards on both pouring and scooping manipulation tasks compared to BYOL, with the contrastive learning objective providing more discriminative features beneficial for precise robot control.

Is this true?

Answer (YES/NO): YES